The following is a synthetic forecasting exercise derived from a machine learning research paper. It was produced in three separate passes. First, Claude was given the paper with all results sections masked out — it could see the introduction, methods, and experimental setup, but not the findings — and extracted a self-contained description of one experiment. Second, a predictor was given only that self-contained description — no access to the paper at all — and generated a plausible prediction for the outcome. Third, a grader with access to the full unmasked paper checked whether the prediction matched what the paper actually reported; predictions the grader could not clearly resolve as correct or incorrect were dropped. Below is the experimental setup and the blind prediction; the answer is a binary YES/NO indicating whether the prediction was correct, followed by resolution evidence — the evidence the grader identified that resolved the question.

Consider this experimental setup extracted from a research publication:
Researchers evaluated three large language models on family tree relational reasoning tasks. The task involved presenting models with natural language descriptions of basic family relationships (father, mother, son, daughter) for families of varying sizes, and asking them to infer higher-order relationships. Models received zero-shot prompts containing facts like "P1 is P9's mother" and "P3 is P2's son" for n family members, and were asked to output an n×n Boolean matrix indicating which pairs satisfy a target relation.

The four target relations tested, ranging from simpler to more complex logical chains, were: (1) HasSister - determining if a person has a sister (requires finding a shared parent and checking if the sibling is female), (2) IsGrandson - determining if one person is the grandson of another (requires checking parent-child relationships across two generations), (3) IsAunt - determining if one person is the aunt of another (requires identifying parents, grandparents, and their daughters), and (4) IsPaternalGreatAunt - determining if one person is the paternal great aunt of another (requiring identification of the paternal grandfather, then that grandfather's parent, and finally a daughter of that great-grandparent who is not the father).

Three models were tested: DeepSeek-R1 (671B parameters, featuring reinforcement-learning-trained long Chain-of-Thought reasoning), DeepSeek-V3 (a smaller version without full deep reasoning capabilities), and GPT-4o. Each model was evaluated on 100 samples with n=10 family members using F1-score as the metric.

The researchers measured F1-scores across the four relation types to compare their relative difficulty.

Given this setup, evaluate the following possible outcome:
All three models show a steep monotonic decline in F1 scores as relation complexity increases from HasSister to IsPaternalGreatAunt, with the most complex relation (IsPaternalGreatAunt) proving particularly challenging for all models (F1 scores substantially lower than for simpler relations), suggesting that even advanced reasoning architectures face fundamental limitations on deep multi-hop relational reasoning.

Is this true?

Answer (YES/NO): NO